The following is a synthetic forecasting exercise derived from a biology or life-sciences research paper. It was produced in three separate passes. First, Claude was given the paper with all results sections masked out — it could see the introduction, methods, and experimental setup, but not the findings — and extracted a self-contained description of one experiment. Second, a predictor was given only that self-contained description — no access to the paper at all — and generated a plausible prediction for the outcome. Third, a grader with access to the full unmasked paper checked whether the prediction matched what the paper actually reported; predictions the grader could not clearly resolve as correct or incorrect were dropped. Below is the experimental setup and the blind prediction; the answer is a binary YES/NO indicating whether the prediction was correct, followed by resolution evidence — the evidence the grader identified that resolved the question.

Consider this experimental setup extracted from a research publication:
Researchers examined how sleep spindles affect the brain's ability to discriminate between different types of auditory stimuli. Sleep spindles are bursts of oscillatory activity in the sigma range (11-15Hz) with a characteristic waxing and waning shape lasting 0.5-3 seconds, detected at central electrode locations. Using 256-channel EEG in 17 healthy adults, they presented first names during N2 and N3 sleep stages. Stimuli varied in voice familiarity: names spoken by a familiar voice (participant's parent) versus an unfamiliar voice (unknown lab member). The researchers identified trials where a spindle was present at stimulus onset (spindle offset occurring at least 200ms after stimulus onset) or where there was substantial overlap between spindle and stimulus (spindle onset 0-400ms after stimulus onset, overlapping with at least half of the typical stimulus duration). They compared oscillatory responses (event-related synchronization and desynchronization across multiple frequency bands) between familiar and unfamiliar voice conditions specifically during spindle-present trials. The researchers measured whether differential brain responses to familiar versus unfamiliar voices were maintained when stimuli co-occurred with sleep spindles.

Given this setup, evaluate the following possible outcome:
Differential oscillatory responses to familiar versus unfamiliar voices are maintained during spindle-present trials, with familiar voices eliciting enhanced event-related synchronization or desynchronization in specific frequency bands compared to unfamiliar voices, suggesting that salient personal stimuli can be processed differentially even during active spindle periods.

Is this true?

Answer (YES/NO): NO